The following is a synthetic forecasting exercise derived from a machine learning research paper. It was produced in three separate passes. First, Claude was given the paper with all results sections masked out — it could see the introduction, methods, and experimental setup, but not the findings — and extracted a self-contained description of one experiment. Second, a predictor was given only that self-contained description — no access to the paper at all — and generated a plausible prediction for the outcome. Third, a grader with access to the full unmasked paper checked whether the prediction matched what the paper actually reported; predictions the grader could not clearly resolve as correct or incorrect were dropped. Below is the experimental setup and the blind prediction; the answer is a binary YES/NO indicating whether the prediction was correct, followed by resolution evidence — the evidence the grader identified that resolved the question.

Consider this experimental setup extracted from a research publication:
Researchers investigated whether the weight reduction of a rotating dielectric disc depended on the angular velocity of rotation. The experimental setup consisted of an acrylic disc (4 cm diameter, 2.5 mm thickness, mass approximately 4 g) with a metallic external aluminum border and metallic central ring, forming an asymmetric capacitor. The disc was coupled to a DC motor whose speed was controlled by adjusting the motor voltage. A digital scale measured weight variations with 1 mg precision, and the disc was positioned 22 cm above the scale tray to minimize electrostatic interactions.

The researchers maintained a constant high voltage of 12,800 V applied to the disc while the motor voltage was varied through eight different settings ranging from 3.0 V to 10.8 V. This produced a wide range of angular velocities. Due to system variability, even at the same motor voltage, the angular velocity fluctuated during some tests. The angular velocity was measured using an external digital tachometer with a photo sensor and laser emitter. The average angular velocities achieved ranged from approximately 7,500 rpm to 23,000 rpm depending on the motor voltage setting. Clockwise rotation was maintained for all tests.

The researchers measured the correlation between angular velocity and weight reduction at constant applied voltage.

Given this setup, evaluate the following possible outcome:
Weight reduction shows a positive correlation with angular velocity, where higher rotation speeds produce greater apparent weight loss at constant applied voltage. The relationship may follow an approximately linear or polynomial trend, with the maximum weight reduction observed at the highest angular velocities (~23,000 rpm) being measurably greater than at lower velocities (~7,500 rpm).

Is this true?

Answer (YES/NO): NO